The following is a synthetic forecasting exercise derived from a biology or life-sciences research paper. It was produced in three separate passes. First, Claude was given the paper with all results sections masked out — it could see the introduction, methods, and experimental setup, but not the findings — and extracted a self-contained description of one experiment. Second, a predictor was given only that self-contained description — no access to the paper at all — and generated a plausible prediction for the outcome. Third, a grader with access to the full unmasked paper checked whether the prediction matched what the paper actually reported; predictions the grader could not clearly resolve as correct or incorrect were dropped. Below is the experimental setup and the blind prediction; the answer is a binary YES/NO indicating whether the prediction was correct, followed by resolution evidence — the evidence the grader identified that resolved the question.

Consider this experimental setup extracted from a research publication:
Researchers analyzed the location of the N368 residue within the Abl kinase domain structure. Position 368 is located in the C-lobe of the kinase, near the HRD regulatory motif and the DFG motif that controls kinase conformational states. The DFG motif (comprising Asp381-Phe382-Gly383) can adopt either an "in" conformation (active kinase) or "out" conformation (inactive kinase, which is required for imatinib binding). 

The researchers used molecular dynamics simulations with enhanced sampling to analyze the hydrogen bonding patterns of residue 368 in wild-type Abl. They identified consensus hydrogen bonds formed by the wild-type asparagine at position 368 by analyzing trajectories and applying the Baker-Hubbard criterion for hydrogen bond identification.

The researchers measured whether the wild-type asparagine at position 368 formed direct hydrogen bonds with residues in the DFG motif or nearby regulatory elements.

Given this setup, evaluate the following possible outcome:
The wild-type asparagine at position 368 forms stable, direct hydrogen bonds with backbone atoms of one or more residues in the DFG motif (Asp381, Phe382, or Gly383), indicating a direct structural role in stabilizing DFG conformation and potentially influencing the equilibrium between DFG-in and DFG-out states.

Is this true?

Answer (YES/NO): NO